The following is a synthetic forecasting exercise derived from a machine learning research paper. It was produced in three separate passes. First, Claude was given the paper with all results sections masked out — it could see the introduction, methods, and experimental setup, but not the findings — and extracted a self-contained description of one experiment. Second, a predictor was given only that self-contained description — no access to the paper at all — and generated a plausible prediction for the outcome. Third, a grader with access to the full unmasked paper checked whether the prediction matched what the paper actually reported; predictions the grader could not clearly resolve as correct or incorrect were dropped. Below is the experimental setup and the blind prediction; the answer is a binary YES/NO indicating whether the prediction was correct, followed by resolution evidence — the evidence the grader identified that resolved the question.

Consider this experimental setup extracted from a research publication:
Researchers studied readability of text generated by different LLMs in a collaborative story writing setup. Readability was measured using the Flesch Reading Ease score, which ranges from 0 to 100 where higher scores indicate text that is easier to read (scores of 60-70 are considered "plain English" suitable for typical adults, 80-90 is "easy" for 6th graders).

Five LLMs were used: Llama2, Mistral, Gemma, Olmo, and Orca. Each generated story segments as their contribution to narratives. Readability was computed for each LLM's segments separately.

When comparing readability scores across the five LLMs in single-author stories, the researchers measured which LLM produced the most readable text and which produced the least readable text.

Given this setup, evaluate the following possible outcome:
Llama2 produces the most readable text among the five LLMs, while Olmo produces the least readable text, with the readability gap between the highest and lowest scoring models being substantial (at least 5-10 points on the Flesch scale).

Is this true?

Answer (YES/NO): NO